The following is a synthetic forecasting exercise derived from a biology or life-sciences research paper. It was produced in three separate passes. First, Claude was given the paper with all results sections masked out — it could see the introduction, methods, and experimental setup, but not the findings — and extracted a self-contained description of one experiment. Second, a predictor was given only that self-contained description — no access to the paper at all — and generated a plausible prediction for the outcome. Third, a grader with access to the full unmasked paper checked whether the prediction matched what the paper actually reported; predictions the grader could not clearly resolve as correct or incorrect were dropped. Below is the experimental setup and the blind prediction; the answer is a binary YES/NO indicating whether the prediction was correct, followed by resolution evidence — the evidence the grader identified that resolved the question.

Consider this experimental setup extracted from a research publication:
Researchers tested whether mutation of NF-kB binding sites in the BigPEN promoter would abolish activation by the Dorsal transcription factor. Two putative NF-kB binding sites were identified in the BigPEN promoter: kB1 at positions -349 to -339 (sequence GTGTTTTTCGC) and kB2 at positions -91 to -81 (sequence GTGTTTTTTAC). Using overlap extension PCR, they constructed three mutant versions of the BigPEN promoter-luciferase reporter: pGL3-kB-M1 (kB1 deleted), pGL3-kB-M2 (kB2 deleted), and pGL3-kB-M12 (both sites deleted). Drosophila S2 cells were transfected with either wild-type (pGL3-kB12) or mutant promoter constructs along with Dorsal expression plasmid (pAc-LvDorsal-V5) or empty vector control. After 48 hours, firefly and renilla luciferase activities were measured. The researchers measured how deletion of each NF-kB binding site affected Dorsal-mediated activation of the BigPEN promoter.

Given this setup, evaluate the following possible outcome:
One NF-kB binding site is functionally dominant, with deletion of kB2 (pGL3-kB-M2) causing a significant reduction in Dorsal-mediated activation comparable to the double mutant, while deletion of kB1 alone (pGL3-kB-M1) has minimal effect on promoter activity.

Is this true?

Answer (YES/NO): NO